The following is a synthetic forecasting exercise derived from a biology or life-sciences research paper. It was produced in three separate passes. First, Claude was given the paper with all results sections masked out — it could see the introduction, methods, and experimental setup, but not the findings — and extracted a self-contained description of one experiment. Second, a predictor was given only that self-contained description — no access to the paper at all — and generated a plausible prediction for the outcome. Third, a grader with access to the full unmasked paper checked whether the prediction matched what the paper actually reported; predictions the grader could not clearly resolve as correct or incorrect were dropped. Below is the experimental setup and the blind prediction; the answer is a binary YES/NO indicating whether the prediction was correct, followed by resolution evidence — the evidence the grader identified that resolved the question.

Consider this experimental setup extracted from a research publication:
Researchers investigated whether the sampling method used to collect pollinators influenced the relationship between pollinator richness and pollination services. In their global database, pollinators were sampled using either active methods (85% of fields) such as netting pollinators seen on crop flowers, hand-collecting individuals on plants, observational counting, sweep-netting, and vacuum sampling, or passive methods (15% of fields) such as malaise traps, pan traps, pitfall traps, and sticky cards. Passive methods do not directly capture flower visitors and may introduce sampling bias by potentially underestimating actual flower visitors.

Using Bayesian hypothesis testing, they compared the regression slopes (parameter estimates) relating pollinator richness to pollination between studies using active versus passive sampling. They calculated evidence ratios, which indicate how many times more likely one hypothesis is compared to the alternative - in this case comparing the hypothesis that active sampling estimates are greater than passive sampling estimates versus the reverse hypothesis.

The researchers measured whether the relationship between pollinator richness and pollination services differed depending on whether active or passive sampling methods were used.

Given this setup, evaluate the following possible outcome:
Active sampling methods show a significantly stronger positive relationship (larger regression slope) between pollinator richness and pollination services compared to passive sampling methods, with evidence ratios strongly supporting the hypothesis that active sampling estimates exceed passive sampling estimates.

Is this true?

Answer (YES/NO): NO